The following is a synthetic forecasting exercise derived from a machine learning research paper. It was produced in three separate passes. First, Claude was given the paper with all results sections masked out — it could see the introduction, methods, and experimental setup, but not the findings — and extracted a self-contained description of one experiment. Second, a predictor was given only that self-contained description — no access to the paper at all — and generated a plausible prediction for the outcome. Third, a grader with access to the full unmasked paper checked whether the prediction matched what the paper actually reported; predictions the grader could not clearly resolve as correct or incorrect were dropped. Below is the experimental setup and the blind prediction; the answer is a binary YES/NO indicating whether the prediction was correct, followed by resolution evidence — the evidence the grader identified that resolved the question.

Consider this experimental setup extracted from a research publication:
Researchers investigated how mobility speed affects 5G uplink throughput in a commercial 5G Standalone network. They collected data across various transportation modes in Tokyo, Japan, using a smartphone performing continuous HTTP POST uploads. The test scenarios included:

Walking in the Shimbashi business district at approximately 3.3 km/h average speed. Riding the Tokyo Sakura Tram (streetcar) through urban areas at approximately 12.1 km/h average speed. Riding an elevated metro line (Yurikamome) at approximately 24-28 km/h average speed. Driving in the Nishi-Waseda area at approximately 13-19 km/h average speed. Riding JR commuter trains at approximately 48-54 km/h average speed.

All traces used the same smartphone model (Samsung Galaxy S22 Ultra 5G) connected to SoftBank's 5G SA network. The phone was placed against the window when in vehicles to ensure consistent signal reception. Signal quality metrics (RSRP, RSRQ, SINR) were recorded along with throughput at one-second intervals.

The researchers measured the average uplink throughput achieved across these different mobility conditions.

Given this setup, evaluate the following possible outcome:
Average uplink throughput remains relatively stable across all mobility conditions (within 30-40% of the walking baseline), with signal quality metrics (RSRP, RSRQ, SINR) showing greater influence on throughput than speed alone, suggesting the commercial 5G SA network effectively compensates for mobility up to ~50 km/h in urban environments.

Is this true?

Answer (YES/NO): NO